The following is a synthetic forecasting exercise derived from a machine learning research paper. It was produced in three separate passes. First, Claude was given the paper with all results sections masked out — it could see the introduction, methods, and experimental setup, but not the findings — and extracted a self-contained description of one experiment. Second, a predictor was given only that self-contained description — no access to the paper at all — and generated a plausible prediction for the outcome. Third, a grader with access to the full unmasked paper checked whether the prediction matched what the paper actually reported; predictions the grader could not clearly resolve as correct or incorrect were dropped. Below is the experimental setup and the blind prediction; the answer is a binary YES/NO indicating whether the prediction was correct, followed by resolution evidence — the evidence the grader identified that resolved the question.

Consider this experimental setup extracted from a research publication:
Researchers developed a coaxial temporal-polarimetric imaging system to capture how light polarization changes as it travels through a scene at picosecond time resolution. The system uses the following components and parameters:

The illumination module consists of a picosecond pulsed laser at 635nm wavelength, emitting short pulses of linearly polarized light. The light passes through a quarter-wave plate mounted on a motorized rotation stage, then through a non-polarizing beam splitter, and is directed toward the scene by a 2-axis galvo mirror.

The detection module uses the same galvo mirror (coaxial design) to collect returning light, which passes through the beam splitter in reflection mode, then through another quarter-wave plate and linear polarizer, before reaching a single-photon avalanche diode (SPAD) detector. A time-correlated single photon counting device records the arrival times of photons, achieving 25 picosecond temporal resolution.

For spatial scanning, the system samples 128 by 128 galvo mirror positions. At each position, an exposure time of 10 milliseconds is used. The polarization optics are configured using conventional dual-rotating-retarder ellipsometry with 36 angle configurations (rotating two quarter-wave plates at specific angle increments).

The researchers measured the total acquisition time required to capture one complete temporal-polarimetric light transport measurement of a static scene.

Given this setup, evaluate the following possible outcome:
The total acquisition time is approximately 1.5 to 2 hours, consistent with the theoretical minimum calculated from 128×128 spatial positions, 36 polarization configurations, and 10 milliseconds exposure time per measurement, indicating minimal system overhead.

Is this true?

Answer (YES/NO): NO